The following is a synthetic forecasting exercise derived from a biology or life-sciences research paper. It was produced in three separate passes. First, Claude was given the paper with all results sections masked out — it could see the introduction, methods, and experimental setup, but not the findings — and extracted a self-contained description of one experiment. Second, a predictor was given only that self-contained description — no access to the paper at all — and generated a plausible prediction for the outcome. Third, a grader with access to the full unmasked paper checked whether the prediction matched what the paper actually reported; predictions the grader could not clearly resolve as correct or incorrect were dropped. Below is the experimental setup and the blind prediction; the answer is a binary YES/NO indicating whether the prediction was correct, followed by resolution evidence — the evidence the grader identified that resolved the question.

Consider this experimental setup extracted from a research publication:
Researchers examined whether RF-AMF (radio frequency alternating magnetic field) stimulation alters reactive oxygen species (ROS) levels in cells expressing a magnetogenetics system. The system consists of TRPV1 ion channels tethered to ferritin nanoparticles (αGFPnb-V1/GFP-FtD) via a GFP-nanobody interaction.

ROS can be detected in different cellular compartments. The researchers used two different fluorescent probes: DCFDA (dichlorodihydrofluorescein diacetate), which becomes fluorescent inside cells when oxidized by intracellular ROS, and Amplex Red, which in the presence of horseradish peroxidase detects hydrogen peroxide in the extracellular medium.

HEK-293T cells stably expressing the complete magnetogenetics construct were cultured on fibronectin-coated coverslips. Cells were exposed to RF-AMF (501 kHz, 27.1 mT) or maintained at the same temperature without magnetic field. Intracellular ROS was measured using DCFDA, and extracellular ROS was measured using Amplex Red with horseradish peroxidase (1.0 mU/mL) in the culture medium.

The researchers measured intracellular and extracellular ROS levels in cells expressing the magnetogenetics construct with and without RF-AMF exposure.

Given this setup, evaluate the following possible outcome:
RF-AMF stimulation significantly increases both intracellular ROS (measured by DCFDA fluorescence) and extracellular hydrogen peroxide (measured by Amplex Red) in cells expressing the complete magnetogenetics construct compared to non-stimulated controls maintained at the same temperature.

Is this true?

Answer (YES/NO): YES